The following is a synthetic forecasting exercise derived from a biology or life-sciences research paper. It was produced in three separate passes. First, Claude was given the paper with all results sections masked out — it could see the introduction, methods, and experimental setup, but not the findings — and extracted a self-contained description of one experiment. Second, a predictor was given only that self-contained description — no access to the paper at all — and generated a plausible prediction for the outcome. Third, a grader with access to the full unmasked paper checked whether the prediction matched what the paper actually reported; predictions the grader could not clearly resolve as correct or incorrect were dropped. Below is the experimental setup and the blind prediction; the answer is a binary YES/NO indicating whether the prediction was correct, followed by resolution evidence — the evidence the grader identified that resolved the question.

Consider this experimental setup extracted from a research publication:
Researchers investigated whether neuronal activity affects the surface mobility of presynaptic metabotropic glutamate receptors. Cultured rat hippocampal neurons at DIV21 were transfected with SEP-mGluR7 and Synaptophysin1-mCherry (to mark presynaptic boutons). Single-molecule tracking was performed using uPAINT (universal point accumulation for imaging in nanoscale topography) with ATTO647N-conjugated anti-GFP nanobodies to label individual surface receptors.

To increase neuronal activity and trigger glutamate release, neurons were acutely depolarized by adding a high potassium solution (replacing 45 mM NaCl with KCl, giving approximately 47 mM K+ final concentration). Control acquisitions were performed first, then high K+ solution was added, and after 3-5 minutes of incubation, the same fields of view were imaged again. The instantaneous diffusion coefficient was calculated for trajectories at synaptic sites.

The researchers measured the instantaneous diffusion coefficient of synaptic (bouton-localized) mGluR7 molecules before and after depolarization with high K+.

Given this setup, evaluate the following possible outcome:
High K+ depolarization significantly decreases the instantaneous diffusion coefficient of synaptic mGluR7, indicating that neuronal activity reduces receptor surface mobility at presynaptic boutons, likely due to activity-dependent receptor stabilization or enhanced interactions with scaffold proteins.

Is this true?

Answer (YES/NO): NO